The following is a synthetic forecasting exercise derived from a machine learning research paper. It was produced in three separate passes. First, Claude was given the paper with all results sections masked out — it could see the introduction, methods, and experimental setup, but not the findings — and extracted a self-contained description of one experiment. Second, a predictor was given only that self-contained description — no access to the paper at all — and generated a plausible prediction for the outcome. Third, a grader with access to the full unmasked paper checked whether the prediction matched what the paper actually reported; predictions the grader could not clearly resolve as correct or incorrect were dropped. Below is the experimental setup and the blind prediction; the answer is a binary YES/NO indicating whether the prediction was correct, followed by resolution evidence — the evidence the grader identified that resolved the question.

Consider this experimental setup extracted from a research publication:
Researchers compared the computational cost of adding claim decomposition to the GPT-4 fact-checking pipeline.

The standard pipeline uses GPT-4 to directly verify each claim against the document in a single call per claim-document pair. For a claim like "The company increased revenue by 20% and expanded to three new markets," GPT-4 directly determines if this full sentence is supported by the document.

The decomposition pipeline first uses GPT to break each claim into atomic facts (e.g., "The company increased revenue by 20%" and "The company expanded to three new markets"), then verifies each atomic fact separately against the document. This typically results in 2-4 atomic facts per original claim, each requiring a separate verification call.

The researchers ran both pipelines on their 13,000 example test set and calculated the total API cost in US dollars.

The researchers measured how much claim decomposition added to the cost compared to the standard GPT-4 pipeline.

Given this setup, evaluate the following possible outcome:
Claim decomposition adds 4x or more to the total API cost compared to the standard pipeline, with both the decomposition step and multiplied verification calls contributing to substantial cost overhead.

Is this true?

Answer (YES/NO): NO